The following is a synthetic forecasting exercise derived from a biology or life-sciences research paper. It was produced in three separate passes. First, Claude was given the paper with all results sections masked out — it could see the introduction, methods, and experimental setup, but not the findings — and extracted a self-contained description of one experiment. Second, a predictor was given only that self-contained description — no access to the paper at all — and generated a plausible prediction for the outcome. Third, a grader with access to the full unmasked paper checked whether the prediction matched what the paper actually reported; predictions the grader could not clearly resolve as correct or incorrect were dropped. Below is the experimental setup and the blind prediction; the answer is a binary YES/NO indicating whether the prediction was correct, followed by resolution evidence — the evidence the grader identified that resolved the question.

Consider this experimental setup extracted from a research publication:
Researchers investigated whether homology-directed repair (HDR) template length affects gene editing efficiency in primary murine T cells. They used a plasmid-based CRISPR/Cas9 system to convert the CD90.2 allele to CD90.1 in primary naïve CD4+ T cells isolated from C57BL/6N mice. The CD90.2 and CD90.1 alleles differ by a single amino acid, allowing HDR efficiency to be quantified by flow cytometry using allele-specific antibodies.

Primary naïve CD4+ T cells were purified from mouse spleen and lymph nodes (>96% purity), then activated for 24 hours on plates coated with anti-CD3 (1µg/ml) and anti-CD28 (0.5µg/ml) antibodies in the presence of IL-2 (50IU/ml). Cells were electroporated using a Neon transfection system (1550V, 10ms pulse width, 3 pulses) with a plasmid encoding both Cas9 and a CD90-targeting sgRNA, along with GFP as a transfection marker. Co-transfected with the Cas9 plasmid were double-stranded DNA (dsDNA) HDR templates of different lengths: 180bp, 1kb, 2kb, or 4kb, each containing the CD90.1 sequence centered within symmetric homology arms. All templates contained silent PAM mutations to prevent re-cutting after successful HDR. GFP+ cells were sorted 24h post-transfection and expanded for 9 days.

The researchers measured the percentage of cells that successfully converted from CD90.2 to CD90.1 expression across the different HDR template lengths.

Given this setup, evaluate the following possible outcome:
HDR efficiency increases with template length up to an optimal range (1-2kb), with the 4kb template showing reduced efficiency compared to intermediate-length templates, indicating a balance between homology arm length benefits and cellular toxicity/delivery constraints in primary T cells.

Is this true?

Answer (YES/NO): NO